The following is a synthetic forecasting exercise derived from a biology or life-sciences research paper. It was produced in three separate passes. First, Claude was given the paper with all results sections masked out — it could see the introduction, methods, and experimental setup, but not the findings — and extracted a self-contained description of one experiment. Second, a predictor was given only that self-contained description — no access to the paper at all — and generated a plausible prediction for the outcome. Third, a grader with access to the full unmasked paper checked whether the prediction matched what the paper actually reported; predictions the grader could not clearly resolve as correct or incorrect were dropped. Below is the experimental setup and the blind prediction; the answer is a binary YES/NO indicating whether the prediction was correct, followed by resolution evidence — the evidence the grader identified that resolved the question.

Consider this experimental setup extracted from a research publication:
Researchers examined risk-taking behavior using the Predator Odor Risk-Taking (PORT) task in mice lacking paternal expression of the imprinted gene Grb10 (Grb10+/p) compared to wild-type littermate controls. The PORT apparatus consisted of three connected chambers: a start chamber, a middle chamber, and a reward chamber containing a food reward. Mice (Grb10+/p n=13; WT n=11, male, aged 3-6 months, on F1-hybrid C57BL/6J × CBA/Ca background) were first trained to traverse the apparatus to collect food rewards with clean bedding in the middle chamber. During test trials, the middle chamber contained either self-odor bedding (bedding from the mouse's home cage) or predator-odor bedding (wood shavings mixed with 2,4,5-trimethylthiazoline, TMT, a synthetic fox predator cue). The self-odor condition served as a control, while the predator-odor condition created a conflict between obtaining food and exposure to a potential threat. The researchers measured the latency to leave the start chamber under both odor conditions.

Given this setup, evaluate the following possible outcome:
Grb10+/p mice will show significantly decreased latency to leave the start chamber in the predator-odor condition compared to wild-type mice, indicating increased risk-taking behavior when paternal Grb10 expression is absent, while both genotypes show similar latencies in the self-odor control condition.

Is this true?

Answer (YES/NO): YES